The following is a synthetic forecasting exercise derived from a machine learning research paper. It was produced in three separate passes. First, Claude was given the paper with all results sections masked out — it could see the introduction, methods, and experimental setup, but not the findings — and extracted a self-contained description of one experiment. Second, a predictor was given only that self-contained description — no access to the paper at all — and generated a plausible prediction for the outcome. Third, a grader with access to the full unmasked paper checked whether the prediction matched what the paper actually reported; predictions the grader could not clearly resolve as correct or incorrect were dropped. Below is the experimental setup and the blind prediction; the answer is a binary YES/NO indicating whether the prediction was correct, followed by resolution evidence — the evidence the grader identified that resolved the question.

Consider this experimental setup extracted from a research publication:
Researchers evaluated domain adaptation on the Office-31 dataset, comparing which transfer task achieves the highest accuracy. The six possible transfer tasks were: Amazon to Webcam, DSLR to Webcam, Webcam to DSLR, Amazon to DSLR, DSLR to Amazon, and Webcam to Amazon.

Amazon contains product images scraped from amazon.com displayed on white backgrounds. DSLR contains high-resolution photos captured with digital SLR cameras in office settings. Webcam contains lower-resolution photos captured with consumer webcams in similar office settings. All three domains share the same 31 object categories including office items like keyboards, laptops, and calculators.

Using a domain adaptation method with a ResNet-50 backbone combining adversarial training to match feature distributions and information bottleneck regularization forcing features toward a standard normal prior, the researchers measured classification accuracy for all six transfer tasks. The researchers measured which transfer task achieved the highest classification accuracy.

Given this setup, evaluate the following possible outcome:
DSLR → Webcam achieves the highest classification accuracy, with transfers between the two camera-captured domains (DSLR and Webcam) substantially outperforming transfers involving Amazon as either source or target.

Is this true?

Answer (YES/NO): NO